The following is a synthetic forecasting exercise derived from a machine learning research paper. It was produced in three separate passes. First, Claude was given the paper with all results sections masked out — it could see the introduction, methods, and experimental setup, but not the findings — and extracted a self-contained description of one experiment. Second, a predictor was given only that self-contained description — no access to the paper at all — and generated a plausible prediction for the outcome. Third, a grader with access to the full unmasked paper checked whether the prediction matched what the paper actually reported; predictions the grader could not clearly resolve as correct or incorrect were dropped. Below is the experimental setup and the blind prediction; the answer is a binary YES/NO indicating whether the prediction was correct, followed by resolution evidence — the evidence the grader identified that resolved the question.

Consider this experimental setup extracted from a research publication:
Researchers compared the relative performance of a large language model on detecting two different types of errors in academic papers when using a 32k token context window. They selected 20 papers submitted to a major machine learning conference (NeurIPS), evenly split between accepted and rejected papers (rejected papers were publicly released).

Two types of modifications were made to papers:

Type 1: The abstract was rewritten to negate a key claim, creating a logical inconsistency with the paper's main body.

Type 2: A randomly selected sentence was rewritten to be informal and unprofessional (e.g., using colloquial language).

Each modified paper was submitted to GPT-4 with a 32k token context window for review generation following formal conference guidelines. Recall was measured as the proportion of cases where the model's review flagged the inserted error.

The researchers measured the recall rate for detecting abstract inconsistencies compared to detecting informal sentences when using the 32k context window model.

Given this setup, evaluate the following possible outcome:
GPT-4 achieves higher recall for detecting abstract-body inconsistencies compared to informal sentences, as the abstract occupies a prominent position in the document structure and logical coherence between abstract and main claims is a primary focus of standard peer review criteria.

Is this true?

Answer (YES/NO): YES